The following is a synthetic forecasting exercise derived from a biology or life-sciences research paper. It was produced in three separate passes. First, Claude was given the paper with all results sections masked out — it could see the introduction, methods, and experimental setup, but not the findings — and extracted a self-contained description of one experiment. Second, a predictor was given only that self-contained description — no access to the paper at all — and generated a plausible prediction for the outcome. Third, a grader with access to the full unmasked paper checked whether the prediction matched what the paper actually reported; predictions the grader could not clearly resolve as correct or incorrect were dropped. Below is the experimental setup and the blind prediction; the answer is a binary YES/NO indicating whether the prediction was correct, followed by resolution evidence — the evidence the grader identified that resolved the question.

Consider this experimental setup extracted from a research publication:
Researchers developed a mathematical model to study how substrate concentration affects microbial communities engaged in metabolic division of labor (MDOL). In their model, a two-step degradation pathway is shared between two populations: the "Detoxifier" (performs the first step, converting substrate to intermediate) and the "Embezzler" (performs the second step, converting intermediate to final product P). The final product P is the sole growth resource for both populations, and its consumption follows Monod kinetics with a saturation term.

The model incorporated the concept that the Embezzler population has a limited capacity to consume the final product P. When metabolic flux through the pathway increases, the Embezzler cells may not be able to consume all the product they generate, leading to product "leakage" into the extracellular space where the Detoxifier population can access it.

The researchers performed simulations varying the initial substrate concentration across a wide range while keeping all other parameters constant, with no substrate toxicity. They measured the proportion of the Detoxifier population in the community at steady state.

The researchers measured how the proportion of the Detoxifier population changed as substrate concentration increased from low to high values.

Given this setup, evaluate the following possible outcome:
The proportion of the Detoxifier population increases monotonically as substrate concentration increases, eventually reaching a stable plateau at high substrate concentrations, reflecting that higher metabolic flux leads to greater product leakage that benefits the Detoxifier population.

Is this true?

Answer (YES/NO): YES